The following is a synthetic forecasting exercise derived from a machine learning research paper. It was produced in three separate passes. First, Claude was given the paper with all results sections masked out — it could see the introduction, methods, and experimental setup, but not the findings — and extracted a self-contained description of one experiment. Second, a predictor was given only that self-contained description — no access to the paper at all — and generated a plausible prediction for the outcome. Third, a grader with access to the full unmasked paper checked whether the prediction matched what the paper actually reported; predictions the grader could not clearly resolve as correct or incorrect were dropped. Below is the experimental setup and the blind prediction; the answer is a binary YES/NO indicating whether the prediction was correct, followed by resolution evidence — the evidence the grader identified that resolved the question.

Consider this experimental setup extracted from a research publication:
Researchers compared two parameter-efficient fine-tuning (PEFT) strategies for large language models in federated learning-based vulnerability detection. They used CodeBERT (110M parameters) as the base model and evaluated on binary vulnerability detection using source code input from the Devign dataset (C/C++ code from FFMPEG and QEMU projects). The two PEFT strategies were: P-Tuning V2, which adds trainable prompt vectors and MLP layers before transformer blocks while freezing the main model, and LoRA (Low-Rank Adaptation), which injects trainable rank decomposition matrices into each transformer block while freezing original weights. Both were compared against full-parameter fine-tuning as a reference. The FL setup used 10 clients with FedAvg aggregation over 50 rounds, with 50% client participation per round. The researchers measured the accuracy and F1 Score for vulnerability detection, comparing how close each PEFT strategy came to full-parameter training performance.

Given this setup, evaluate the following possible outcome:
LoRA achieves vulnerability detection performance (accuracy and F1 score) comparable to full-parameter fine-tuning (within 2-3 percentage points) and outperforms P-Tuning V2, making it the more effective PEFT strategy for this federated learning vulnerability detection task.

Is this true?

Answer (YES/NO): NO